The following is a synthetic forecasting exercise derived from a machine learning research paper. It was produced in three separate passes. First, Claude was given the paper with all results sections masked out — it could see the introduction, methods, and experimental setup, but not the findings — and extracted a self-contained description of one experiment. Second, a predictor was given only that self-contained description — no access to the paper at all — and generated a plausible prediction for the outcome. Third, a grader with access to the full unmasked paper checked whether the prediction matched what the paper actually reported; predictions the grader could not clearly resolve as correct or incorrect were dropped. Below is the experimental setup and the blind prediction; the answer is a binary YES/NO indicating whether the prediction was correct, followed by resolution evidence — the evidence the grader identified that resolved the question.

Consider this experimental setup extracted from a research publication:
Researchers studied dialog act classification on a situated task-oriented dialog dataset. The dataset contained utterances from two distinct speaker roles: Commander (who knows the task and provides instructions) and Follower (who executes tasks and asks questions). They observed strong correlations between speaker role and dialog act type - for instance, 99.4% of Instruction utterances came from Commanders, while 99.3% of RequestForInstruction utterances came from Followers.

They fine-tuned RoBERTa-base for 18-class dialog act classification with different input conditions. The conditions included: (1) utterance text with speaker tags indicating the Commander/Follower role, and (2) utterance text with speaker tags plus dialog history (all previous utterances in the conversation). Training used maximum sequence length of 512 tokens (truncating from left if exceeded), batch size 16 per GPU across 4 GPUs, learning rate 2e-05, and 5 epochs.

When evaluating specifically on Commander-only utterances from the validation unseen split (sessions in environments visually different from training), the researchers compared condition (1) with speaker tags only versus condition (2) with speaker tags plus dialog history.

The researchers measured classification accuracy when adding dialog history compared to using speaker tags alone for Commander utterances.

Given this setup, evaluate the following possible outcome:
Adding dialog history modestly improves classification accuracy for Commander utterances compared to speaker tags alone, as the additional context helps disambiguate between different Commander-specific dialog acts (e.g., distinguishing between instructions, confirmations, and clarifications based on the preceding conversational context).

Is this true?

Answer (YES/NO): NO